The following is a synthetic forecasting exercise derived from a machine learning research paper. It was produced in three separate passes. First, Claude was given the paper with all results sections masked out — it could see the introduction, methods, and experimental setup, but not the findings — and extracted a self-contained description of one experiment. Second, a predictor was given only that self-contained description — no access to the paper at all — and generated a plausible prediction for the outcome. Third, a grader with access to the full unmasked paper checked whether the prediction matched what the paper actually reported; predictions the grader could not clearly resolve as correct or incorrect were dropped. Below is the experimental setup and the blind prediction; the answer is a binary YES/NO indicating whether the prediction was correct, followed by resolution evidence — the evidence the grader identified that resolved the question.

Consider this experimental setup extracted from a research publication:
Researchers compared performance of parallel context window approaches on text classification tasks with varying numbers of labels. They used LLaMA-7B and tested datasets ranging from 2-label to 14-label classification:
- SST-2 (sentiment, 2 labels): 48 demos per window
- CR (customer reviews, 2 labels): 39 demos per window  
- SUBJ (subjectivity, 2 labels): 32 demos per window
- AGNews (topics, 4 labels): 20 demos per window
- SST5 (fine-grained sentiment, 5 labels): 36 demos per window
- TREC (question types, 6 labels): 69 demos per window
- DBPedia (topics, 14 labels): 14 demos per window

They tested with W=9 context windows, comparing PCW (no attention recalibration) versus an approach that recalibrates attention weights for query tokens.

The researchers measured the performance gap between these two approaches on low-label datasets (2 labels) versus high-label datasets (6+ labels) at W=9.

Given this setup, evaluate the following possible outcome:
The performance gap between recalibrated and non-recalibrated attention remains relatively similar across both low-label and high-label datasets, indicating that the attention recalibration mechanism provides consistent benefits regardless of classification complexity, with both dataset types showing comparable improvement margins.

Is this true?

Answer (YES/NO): NO